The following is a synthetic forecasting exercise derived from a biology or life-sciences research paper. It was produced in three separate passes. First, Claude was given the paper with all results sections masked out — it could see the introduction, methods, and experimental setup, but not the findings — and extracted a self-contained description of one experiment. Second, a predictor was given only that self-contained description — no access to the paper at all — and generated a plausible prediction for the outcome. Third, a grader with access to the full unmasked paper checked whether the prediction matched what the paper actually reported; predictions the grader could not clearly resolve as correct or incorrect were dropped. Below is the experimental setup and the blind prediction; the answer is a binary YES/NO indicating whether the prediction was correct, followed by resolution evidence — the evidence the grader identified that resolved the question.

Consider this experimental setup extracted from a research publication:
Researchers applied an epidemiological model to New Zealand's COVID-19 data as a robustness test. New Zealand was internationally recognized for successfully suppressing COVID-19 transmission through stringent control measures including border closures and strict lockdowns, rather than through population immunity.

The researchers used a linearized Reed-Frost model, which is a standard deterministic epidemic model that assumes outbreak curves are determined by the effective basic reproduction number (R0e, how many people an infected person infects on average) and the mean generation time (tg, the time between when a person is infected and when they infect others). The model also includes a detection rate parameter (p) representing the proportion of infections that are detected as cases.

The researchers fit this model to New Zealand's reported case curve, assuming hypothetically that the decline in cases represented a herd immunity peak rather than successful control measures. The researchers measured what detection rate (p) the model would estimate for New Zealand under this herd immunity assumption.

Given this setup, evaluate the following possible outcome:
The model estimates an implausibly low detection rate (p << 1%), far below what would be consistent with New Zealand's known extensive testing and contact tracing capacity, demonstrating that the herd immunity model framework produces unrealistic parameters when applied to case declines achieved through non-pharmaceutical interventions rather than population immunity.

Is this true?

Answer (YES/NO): YES